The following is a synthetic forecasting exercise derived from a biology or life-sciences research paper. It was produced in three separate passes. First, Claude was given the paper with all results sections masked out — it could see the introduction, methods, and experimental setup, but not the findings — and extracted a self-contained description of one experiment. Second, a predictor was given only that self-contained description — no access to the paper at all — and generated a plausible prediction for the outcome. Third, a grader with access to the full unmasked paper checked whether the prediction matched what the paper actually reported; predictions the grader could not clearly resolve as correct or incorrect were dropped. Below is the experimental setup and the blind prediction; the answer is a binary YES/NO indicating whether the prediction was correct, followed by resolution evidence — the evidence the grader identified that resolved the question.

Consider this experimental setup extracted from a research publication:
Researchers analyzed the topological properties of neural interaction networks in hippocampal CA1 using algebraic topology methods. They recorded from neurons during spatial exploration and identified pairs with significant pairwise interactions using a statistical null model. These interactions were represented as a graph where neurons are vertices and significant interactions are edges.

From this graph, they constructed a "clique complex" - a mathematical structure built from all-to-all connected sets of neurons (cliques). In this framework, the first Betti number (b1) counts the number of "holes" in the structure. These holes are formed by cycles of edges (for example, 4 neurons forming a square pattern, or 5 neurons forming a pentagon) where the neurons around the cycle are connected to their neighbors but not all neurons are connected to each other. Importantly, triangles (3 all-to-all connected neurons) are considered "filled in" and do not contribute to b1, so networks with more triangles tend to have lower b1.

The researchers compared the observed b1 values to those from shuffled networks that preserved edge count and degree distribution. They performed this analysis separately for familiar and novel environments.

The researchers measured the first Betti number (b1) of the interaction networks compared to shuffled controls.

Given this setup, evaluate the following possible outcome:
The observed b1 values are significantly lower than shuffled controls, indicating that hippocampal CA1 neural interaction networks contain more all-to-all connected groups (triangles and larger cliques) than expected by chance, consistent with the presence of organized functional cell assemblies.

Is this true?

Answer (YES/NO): YES